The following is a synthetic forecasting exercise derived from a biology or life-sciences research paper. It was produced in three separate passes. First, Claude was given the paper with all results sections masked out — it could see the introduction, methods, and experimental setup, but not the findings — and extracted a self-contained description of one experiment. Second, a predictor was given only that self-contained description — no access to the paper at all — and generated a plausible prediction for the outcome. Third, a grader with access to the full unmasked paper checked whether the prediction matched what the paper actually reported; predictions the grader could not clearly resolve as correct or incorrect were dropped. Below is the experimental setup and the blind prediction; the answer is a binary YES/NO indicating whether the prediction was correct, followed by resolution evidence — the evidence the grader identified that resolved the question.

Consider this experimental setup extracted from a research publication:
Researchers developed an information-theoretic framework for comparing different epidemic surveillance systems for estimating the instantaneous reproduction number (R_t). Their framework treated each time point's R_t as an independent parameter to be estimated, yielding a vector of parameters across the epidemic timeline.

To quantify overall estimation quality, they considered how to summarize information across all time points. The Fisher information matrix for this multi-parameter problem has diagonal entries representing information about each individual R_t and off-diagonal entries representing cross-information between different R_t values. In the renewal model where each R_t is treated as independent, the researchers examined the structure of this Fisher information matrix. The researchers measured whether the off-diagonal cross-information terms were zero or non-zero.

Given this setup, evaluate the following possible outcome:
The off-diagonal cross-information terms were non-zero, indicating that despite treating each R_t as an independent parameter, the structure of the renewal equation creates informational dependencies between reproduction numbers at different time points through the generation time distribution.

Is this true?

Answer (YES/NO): NO